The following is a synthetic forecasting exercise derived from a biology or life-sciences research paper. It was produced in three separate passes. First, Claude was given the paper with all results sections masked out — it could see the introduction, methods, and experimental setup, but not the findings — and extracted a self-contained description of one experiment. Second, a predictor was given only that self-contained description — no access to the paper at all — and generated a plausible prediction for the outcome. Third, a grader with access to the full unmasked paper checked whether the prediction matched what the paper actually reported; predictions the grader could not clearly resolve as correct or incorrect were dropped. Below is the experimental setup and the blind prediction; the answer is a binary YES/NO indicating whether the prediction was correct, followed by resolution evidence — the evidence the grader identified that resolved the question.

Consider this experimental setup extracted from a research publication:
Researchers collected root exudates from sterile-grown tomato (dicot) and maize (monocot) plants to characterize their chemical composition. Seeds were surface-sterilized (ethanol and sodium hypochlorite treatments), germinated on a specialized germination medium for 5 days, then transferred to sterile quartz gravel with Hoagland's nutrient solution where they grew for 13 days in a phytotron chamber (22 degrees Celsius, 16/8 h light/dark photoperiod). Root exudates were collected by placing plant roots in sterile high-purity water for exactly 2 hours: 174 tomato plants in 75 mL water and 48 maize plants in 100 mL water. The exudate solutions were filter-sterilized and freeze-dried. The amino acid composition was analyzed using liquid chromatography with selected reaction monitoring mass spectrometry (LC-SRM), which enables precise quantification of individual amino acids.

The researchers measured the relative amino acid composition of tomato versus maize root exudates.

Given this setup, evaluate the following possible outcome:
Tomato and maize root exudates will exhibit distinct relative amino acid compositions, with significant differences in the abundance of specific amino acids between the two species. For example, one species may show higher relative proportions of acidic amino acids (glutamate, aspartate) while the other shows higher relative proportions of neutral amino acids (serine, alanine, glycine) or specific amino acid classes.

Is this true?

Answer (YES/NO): NO